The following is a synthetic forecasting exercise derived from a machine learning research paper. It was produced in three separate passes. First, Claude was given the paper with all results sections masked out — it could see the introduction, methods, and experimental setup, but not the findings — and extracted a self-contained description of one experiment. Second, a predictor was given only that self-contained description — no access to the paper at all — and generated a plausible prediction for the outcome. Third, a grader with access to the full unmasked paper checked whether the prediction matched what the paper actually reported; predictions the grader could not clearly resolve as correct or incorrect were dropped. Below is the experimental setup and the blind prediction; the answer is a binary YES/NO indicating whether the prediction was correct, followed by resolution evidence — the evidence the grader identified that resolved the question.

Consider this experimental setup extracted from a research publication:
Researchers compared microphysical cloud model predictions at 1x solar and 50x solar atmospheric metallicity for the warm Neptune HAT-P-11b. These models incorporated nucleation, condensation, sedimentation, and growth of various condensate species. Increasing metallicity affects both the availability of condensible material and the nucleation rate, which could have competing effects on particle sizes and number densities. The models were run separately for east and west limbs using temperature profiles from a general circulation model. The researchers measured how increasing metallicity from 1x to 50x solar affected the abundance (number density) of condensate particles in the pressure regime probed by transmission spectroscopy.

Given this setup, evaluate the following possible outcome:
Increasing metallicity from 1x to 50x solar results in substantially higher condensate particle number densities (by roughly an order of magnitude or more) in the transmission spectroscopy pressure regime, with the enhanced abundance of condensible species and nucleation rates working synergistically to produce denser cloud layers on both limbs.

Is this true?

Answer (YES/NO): NO